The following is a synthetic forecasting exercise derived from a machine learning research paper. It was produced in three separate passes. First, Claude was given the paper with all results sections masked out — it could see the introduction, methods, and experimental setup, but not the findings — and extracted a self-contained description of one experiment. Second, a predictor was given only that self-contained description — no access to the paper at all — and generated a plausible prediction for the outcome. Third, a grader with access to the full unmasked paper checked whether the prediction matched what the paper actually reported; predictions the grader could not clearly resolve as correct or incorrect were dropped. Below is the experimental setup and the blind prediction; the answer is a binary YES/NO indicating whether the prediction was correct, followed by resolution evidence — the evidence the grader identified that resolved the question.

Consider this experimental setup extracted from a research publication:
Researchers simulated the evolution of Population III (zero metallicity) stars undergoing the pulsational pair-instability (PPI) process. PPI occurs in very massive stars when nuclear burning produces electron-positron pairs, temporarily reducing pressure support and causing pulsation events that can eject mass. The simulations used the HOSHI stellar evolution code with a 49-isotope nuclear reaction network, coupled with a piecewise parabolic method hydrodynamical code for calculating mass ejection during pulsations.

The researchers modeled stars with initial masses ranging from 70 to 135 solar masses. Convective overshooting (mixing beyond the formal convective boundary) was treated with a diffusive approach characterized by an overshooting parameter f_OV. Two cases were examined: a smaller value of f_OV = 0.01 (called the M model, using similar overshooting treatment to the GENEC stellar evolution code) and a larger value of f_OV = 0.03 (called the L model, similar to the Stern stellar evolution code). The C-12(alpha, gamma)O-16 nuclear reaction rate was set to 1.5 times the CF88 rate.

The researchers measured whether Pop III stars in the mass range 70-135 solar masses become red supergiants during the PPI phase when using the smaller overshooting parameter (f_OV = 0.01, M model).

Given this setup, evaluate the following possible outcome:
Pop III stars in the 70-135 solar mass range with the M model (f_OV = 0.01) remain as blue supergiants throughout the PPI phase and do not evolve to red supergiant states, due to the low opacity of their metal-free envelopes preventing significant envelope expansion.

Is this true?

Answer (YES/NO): NO